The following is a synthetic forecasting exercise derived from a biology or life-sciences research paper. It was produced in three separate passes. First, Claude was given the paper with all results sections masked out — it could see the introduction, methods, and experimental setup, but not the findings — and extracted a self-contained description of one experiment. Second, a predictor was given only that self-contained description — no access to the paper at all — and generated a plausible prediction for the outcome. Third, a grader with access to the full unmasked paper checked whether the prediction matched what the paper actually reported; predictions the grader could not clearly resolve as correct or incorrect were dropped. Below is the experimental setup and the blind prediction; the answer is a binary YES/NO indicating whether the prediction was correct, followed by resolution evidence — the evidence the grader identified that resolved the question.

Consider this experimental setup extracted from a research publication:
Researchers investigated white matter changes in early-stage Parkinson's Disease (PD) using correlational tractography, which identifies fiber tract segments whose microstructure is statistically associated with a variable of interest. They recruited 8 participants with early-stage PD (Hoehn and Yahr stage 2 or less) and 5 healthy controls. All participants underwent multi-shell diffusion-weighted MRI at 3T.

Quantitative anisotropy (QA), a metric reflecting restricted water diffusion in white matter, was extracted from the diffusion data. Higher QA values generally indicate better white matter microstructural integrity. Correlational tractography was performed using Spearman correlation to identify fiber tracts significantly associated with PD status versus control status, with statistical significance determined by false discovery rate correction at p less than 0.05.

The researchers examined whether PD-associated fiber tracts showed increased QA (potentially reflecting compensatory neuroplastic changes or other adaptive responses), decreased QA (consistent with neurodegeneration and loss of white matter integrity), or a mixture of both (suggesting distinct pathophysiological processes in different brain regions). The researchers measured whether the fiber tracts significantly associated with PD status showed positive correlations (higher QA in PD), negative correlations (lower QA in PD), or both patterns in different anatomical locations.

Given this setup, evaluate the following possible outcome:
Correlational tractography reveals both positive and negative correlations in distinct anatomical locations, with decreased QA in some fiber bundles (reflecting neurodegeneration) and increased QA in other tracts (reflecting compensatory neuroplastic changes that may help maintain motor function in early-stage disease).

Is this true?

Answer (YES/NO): NO